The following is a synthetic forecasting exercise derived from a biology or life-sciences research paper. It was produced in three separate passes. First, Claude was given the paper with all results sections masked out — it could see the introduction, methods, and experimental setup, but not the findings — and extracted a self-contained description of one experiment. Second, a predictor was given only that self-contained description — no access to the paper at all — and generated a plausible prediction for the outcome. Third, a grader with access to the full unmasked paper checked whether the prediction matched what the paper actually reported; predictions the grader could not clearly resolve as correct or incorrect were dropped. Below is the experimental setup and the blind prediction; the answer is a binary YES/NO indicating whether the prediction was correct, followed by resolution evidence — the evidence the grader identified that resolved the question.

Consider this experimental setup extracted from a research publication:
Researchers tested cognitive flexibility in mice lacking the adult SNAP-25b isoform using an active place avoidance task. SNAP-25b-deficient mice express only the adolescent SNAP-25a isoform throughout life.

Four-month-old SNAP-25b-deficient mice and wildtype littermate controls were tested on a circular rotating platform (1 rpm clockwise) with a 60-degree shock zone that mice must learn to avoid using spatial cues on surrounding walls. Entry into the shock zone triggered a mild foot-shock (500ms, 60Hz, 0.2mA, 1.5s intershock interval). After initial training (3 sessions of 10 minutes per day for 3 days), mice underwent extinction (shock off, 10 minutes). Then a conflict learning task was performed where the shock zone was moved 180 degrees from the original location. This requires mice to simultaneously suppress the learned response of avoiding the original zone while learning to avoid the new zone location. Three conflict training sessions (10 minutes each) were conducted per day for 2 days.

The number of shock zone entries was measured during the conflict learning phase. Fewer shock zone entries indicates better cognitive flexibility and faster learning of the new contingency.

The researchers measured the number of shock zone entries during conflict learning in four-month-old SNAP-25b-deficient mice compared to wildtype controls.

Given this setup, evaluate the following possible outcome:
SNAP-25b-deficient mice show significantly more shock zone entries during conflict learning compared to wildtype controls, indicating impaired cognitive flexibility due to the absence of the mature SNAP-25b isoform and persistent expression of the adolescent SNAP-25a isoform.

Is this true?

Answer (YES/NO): NO